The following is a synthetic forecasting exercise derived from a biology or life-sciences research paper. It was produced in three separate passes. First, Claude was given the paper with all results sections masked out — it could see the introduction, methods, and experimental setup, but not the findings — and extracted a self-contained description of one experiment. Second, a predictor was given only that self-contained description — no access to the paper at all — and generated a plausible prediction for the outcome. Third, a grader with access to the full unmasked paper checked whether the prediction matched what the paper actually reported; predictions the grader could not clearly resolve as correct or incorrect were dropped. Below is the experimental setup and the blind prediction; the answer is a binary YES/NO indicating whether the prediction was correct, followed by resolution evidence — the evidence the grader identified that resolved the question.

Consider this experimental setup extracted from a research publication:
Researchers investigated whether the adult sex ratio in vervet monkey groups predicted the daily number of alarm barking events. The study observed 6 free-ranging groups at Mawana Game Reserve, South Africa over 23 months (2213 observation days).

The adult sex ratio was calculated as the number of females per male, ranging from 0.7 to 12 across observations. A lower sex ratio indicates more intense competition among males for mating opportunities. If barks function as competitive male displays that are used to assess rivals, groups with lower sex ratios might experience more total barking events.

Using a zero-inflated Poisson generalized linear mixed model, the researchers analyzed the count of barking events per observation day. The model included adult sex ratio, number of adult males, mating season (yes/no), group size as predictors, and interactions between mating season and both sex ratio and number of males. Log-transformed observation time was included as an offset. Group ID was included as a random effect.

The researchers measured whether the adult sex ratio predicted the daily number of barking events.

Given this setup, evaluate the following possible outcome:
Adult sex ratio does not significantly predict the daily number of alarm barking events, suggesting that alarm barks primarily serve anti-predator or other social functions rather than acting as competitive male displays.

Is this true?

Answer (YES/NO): NO